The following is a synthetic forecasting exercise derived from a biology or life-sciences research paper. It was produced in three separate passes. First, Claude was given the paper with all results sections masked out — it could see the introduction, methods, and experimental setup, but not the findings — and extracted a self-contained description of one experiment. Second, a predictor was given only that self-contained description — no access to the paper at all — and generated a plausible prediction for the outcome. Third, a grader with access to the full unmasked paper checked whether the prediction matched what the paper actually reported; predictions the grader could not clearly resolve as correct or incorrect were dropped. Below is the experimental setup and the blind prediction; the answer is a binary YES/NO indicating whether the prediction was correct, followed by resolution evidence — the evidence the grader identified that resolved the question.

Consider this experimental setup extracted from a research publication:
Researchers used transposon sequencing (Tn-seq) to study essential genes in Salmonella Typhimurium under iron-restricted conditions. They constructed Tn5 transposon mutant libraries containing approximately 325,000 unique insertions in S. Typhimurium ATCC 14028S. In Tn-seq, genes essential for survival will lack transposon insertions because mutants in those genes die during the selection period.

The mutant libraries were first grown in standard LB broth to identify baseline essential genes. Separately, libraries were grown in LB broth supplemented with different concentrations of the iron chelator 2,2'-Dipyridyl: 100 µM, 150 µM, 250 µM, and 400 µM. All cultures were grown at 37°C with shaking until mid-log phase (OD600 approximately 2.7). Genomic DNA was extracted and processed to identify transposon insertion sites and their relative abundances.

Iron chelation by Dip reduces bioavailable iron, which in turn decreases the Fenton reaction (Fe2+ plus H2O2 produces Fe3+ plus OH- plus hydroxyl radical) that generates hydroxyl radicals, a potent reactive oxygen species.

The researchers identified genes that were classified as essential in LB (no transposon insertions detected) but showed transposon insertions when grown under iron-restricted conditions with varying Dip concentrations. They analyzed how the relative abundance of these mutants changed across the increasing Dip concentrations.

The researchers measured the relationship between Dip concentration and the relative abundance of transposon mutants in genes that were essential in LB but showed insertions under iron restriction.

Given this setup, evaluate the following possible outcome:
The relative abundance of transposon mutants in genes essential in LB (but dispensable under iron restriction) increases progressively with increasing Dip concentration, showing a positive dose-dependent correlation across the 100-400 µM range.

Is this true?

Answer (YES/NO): YES